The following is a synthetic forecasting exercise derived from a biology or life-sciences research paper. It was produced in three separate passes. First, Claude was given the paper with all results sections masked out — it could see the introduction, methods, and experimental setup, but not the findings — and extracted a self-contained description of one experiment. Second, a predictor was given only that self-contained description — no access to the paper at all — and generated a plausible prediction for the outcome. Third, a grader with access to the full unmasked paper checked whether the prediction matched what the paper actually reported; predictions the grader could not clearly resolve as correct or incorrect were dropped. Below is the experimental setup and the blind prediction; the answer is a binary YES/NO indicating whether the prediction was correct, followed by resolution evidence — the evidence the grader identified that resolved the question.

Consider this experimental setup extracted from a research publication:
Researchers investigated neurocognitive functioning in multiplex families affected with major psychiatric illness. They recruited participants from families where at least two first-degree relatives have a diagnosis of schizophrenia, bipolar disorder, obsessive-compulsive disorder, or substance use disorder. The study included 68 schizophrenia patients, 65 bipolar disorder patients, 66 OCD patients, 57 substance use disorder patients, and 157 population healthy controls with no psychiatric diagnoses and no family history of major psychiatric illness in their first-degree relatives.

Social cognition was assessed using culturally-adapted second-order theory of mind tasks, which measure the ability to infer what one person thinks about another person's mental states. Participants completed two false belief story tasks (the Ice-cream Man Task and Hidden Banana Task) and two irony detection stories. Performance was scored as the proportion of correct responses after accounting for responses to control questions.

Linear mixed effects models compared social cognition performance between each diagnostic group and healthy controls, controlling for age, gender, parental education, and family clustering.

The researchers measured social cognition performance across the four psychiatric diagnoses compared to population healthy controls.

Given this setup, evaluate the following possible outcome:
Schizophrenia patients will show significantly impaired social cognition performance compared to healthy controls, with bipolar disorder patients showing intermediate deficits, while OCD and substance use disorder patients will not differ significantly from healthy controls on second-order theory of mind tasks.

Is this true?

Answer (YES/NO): NO